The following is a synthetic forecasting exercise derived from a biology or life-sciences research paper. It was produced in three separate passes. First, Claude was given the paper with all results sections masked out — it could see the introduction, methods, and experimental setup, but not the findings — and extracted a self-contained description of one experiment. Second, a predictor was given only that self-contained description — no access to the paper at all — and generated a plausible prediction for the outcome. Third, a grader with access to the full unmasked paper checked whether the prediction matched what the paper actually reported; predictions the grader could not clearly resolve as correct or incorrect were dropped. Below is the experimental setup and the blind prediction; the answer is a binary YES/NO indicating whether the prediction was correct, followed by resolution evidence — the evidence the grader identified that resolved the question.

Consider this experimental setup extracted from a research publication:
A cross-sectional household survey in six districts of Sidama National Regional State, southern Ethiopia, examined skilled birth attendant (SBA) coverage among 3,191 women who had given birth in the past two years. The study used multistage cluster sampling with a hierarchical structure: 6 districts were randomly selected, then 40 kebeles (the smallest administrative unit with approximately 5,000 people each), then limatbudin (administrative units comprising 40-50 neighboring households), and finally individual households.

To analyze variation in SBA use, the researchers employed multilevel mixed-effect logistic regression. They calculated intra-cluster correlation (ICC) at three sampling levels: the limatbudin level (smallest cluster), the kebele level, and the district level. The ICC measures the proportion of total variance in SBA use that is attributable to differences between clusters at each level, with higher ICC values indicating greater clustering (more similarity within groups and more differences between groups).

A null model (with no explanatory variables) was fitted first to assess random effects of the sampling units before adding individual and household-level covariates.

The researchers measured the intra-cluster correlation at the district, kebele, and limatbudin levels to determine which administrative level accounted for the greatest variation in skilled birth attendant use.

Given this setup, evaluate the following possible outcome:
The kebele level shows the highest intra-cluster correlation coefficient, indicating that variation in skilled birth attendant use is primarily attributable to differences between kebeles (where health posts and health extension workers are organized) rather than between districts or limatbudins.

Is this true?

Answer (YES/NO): NO